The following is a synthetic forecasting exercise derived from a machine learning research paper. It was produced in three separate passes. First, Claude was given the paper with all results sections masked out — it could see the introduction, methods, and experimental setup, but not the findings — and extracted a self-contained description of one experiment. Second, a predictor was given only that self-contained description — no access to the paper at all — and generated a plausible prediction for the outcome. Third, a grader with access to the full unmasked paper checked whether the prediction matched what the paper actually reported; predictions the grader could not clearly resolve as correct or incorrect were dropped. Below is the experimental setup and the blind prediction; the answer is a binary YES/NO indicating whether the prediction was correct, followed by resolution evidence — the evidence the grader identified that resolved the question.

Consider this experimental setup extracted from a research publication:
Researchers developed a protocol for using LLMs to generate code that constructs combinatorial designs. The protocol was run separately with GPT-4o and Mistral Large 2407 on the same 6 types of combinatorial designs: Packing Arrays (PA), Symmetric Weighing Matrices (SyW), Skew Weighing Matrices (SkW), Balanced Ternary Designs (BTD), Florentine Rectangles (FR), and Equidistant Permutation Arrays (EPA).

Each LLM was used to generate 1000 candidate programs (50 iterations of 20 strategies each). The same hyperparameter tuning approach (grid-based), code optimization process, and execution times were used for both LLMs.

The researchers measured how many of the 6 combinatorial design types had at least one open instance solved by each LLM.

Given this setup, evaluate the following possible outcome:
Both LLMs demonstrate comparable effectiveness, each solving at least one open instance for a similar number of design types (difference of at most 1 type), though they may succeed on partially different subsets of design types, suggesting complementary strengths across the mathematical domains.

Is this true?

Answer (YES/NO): NO